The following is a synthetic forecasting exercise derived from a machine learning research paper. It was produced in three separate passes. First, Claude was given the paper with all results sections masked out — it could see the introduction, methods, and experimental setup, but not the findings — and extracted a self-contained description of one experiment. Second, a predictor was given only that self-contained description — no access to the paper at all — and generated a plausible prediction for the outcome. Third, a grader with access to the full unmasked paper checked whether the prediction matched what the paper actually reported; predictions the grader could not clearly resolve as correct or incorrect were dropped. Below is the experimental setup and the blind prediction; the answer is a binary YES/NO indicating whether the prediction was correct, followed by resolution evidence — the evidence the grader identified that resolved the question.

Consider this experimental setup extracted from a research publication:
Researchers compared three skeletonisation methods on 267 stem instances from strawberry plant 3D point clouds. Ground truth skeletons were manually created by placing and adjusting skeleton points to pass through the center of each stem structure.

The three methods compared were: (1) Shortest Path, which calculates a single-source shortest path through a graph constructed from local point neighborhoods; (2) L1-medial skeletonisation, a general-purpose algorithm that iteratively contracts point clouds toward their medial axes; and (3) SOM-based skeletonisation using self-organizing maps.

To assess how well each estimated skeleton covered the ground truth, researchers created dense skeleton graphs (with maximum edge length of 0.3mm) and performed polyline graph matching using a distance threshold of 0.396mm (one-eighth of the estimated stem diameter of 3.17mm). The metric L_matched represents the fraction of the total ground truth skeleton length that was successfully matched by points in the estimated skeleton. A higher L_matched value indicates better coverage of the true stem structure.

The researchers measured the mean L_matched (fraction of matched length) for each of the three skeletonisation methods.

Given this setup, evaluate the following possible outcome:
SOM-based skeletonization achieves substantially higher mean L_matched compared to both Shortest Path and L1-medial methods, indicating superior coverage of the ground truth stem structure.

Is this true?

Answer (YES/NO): NO